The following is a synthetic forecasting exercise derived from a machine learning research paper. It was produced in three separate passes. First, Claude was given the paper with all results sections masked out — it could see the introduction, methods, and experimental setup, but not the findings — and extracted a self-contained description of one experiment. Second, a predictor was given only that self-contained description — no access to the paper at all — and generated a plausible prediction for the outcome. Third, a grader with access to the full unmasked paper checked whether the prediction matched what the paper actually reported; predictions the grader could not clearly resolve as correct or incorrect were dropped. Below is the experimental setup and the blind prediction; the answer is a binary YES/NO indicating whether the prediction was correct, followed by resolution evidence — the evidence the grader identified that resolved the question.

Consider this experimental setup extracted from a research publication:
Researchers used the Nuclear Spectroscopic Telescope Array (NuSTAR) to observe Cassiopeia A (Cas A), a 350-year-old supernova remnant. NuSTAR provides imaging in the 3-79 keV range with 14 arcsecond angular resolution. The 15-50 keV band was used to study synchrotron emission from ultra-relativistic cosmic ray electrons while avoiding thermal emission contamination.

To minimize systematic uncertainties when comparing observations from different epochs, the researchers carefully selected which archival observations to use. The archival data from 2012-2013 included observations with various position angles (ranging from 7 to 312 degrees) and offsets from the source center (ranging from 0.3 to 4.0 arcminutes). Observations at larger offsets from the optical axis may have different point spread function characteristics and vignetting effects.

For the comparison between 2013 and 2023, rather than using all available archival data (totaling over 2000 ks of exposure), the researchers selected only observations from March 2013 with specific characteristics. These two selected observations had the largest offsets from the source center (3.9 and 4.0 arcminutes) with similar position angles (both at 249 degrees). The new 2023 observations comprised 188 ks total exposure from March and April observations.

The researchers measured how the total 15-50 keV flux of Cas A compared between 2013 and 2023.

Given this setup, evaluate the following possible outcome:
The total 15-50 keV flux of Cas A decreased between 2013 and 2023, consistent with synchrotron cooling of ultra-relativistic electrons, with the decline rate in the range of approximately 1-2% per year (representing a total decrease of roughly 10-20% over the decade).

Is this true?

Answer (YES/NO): NO